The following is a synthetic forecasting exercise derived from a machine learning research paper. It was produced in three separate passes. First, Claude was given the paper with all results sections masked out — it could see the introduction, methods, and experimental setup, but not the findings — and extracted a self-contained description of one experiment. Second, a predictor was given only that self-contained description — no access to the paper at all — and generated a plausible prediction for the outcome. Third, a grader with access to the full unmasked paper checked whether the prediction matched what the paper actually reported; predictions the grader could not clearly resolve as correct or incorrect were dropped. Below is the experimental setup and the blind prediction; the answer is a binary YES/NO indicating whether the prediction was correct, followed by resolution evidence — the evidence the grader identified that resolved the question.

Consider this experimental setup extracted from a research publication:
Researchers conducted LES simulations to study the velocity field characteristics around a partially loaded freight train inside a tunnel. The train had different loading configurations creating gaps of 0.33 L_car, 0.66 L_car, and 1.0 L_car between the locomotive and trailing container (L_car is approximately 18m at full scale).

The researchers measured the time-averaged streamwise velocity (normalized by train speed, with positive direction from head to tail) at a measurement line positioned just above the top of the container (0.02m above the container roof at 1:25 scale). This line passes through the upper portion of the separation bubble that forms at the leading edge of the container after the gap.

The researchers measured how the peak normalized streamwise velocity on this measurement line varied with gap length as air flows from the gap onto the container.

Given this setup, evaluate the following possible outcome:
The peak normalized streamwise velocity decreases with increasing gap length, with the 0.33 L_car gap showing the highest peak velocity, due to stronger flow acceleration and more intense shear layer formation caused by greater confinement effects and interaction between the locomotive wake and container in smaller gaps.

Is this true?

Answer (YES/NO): NO